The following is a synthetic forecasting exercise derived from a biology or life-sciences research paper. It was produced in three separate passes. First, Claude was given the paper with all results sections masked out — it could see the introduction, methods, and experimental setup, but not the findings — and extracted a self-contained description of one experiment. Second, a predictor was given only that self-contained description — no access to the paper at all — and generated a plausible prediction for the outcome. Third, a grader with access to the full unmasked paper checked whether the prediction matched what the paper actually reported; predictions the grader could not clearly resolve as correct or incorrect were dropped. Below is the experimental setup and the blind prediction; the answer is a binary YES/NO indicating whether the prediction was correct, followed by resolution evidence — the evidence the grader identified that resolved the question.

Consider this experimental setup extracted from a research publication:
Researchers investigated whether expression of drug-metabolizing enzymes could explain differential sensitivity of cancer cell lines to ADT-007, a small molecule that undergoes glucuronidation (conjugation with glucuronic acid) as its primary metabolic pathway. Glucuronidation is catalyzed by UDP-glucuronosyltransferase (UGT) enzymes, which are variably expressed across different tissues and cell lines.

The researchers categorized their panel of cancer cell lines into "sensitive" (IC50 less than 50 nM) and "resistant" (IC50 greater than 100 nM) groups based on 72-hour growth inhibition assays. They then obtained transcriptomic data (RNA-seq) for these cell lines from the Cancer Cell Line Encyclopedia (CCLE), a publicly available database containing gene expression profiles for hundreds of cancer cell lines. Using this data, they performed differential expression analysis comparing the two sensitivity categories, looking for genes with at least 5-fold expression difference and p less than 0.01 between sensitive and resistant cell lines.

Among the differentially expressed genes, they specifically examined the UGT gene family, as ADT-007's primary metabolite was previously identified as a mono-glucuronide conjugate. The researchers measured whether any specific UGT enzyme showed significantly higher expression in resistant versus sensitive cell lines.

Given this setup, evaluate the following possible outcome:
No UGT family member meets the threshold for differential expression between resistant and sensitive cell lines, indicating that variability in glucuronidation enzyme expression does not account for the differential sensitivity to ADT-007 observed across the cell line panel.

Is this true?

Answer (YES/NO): NO